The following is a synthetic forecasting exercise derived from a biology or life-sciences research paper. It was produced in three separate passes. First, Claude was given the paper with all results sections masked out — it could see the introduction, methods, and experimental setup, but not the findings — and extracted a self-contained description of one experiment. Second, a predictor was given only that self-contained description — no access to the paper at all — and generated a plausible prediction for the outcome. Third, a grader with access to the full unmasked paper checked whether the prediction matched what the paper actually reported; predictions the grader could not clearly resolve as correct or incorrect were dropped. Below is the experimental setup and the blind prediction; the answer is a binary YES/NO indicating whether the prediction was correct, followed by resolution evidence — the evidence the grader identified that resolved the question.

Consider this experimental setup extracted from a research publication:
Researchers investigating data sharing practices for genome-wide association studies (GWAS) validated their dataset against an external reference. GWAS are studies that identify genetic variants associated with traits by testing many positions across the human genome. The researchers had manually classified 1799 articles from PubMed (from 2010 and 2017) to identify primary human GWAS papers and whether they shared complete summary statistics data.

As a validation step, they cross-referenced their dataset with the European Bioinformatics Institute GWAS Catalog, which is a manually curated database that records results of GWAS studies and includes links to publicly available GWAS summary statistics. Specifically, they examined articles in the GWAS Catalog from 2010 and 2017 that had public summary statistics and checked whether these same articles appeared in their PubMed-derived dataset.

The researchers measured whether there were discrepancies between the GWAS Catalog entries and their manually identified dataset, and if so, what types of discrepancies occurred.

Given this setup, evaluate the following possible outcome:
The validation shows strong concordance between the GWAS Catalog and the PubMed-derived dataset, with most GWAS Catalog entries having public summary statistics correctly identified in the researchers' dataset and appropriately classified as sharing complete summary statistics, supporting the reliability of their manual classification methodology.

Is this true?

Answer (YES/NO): NO